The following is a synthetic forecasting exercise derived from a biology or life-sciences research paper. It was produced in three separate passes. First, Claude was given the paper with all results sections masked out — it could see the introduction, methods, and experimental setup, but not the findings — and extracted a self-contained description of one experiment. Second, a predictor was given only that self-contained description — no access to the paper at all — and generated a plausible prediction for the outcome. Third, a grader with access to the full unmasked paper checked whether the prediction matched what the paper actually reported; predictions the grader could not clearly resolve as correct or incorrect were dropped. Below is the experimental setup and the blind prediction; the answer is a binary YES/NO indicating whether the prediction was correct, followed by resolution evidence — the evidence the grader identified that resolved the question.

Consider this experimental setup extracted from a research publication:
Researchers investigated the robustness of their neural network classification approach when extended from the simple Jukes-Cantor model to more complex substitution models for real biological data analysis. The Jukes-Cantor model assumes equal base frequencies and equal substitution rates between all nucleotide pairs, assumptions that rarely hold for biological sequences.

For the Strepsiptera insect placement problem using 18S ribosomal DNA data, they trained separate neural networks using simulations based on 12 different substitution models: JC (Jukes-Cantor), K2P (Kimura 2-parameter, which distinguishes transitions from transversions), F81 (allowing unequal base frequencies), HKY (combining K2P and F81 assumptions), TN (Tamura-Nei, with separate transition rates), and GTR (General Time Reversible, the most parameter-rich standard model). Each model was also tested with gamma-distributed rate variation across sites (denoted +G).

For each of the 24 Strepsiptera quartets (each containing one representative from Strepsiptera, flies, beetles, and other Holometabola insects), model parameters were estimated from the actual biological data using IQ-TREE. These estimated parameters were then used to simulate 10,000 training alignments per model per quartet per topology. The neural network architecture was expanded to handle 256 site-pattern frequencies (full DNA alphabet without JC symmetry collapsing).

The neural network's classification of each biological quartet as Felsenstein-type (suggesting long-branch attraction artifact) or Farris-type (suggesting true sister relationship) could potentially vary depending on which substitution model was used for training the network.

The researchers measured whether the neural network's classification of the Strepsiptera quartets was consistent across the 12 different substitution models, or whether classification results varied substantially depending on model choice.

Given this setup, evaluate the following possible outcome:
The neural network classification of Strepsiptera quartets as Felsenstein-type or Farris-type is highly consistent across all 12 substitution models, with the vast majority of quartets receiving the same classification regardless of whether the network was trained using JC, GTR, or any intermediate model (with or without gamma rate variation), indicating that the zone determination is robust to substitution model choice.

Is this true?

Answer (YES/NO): YES